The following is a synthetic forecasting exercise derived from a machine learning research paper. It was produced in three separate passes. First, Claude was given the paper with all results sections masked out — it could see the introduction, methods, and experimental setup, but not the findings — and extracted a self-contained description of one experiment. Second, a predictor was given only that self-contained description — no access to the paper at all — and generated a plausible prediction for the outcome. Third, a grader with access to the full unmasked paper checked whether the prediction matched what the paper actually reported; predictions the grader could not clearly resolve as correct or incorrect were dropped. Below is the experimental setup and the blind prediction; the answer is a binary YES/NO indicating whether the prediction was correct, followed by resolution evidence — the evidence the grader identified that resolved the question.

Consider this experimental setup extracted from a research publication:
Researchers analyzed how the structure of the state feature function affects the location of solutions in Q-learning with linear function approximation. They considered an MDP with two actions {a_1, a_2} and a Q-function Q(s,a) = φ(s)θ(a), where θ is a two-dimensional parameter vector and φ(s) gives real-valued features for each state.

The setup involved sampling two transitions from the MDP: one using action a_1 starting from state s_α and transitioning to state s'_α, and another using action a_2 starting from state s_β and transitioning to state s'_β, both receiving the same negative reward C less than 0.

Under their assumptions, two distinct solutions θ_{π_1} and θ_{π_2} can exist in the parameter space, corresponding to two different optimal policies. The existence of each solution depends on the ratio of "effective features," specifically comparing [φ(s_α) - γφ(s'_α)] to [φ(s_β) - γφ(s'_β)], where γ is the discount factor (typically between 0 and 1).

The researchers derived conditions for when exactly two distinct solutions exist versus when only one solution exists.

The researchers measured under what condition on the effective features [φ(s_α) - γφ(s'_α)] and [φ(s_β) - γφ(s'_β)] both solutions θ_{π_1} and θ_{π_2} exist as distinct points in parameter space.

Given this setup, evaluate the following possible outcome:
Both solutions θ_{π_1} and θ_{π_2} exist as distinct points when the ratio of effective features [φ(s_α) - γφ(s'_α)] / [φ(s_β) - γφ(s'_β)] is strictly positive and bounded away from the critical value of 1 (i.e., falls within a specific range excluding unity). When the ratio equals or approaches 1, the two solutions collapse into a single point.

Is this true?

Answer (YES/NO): NO